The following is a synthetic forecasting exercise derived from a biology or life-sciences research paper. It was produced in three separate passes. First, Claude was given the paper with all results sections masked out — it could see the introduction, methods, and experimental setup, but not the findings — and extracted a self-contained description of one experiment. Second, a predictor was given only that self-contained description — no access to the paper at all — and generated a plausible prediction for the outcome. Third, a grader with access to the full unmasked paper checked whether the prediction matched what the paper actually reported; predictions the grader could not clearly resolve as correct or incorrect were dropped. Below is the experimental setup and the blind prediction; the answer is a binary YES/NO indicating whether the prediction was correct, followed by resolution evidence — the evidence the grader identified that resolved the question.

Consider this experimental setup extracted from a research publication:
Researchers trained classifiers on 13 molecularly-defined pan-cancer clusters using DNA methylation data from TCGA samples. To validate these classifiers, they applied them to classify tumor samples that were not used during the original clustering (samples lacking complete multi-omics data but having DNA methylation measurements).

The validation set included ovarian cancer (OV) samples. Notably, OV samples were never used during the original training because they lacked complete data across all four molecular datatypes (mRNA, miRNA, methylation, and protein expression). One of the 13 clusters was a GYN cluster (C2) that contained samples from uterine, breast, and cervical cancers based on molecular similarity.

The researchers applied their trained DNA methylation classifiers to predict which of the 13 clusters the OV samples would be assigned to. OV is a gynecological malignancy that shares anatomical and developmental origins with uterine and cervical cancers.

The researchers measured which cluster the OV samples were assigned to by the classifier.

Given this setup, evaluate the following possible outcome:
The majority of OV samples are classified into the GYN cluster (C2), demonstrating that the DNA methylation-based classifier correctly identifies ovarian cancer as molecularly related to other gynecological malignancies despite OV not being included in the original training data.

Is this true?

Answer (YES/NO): YES